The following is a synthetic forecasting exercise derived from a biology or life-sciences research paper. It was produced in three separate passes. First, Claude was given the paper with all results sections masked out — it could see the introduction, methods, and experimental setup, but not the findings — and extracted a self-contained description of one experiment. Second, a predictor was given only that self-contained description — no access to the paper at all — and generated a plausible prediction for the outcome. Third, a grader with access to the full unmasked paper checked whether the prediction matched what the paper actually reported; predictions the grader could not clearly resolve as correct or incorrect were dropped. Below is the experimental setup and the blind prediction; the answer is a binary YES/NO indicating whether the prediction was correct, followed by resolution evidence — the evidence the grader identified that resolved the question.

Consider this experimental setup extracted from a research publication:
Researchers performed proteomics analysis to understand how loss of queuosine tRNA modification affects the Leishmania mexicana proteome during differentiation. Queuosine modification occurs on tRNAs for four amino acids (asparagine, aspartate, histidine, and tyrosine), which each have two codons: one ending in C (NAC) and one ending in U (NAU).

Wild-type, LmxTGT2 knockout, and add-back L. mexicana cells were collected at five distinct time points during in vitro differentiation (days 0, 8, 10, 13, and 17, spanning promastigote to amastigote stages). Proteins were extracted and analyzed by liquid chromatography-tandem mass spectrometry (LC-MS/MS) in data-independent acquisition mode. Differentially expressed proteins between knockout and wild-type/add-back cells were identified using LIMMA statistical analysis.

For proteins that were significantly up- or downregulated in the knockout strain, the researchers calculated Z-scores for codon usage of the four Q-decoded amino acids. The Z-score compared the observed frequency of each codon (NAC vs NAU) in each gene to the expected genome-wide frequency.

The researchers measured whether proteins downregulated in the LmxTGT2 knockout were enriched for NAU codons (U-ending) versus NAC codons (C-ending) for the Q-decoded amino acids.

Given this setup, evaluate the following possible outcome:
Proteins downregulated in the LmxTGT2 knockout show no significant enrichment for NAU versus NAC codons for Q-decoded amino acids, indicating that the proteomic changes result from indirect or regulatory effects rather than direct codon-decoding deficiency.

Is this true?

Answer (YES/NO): NO